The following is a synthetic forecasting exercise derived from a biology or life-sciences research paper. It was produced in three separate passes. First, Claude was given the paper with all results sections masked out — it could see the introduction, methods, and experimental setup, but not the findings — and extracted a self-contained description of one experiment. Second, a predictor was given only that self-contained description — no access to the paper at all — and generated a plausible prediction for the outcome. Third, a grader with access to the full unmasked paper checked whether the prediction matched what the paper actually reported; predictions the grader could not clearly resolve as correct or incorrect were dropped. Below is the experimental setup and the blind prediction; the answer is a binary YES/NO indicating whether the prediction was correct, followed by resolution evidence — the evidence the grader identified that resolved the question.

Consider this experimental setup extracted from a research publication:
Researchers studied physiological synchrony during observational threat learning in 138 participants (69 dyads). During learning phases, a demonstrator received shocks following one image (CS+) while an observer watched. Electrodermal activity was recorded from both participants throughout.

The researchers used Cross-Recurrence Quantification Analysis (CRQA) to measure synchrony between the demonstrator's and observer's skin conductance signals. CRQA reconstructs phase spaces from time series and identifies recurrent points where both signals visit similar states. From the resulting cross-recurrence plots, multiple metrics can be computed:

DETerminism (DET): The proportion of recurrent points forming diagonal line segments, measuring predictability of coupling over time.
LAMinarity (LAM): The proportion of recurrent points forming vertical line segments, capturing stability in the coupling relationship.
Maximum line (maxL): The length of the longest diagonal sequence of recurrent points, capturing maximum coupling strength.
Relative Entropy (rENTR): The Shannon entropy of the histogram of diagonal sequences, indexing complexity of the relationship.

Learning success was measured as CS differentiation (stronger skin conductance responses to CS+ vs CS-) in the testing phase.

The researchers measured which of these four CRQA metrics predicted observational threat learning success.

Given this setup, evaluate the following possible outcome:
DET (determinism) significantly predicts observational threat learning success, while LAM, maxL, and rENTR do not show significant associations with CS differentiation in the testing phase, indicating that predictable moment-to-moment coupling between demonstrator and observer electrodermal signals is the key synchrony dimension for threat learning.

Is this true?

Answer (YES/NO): NO